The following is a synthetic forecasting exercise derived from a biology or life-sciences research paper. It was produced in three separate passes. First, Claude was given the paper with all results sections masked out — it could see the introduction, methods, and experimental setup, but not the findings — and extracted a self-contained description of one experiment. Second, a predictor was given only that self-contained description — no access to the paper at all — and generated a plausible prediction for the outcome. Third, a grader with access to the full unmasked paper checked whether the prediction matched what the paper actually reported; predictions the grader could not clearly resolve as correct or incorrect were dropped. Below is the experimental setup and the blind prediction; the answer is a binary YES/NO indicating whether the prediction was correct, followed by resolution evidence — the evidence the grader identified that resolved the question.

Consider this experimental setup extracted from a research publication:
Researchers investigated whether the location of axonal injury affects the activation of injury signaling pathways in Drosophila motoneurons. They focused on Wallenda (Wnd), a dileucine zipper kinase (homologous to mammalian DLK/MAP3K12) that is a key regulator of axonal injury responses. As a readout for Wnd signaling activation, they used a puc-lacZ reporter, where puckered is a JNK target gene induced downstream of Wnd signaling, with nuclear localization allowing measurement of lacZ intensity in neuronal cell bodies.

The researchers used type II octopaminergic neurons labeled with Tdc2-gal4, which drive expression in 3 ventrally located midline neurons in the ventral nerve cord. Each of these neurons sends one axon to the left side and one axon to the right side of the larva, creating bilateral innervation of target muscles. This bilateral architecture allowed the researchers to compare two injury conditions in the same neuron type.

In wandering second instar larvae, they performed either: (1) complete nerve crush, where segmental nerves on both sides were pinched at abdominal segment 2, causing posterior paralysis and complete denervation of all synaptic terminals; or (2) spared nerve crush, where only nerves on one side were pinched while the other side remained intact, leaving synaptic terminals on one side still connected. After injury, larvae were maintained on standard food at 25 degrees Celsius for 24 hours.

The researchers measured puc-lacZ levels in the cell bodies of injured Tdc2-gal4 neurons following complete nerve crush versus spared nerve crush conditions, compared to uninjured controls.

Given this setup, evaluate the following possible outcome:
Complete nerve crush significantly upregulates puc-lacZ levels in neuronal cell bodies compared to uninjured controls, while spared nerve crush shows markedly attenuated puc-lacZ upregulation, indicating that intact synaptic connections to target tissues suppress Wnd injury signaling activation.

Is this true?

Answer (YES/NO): NO